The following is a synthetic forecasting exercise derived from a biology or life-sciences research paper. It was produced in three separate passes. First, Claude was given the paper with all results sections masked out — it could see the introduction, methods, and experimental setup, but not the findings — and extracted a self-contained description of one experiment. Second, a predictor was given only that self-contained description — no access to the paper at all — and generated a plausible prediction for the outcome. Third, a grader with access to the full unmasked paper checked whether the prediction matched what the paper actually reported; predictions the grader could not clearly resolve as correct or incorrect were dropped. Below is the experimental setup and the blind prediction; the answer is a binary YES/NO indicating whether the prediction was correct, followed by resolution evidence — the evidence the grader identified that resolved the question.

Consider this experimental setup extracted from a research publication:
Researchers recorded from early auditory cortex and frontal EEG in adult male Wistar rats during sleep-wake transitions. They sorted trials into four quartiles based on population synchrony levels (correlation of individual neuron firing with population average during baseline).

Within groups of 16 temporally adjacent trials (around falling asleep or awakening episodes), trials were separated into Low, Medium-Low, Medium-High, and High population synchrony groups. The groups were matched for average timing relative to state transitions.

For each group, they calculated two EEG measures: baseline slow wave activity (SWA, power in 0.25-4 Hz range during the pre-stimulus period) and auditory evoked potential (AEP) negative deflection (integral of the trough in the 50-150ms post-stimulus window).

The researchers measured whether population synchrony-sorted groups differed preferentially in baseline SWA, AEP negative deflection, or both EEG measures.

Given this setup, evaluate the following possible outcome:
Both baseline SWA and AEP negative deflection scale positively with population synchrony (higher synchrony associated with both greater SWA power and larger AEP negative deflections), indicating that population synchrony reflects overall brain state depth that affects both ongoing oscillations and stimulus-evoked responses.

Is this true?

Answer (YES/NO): NO